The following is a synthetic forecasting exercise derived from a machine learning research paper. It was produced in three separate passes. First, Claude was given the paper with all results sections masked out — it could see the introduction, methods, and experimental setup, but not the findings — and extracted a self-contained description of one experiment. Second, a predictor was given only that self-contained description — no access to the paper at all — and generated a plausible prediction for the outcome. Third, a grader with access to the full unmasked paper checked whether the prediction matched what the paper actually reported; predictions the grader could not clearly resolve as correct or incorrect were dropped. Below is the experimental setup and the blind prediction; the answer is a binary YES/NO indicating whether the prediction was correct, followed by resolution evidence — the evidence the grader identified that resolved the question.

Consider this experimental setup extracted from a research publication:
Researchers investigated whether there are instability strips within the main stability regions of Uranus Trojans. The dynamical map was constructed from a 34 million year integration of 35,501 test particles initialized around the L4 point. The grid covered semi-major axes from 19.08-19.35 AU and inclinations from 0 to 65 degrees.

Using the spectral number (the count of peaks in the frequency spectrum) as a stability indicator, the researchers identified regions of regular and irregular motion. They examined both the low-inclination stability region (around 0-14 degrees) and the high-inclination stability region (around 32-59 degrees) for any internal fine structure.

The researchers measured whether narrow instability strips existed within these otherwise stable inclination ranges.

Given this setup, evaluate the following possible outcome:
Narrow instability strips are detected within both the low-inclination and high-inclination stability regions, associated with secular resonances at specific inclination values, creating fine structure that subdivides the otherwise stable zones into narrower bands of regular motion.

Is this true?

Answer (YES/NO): YES